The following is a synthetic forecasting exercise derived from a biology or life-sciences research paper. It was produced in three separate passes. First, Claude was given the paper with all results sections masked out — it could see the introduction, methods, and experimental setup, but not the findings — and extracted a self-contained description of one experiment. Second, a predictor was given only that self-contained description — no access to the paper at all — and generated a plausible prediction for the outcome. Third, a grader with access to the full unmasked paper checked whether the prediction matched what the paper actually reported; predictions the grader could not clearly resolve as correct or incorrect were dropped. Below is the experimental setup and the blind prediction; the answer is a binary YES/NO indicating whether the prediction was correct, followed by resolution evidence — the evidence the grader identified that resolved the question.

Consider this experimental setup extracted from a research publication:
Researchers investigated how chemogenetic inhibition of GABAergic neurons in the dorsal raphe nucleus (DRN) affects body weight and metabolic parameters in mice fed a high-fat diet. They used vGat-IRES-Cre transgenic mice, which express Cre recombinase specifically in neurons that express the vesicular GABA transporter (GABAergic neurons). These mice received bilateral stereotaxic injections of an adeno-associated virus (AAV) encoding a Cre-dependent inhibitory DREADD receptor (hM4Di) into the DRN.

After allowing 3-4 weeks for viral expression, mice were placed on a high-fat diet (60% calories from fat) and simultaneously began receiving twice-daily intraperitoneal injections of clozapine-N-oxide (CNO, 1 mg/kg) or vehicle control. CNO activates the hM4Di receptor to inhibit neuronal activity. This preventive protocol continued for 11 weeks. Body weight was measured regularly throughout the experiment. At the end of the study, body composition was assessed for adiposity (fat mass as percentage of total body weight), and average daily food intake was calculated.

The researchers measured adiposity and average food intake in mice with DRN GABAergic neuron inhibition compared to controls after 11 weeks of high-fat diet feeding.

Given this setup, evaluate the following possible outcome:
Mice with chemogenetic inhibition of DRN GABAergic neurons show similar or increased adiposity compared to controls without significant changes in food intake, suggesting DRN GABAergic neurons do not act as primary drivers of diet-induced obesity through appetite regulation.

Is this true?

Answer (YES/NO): NO